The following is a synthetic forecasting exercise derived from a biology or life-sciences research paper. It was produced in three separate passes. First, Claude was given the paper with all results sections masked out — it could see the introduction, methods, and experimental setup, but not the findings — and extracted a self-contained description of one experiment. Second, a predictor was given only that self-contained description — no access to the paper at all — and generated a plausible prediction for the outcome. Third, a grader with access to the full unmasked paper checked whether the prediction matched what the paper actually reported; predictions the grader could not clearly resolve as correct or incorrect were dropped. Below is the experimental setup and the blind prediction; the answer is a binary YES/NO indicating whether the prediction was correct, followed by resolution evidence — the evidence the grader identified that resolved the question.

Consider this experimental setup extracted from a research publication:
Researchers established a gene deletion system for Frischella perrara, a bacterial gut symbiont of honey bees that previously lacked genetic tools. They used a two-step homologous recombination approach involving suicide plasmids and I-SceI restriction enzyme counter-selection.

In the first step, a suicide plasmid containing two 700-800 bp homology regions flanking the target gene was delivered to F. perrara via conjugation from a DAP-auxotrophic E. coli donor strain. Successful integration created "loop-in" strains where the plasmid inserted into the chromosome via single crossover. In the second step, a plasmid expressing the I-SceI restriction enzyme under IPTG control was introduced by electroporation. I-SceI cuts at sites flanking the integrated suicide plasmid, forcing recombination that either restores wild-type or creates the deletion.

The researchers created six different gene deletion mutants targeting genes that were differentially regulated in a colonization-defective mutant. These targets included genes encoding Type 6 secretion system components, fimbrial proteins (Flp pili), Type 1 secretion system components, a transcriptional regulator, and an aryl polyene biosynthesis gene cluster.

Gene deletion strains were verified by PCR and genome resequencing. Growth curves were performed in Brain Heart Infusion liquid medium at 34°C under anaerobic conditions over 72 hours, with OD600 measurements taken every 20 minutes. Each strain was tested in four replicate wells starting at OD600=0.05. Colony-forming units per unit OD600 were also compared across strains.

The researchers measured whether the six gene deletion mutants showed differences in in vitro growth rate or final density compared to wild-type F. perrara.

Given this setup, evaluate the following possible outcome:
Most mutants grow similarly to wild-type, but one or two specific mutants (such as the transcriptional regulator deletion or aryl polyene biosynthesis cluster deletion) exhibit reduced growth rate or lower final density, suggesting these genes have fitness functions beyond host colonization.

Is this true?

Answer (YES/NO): NO